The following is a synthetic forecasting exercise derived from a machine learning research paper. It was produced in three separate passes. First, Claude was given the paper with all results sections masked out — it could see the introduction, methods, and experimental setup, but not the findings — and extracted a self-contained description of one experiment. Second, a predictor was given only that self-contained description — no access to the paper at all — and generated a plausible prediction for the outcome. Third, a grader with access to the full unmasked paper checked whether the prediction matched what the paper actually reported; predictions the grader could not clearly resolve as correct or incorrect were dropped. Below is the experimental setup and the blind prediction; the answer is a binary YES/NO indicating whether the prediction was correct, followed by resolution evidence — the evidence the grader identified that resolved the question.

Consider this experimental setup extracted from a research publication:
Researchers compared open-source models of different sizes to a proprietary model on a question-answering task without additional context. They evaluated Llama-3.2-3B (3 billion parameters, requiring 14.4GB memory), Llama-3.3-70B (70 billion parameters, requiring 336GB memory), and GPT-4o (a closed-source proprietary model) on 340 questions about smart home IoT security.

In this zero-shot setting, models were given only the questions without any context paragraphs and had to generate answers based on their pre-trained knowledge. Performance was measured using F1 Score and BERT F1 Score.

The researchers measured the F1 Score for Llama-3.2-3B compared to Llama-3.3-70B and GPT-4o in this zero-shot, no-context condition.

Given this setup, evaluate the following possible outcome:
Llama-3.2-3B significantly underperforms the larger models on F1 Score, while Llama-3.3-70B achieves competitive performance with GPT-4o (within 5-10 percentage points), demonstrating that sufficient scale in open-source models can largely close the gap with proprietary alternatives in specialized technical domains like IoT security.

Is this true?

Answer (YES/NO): NO